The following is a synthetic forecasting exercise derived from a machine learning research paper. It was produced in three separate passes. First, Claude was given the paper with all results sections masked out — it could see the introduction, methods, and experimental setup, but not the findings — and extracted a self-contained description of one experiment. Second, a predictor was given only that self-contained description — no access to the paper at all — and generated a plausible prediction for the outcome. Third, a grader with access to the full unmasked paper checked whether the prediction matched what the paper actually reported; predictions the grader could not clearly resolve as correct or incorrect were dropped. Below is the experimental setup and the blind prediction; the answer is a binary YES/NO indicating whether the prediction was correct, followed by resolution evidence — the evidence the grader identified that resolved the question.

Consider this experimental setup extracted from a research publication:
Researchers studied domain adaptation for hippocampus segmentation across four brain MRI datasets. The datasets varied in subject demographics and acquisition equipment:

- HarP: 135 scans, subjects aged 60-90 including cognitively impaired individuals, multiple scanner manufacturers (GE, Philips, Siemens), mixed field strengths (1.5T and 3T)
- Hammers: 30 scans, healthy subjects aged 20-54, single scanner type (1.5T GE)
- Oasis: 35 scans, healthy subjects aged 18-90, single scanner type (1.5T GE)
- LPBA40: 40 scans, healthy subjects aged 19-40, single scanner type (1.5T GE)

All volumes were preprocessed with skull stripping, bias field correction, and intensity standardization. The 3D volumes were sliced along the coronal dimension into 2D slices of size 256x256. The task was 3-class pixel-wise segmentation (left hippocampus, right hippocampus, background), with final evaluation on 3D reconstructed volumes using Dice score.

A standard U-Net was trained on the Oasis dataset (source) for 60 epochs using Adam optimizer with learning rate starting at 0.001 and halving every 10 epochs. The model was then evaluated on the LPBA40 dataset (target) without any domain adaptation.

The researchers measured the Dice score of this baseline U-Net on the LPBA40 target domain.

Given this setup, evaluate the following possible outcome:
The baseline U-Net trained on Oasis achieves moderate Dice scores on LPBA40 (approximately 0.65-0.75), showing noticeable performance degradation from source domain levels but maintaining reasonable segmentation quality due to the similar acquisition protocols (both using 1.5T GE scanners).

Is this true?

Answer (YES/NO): NO